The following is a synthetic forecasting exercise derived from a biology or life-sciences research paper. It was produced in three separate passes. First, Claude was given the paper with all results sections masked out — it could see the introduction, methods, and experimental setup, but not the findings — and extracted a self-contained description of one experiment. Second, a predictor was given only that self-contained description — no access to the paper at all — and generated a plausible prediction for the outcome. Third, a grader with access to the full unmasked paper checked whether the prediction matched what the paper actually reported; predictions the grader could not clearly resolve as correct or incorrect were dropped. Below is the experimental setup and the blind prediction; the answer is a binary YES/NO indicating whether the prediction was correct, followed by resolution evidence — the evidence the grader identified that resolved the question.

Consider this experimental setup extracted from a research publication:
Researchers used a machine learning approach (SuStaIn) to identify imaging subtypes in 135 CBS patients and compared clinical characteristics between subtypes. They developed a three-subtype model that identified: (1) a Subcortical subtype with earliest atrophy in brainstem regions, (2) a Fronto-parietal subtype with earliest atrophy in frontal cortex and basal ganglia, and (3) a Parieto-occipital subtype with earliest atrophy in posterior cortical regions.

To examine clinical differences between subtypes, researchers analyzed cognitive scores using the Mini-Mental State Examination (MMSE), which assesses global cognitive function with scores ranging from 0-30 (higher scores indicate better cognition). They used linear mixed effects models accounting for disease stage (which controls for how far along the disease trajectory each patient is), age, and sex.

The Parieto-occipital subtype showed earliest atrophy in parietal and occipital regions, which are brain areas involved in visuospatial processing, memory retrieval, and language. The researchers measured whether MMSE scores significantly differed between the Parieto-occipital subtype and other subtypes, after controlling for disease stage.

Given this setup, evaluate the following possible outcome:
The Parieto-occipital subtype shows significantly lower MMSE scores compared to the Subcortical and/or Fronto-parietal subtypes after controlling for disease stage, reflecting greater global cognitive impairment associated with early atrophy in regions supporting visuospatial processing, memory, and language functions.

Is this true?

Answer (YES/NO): YES